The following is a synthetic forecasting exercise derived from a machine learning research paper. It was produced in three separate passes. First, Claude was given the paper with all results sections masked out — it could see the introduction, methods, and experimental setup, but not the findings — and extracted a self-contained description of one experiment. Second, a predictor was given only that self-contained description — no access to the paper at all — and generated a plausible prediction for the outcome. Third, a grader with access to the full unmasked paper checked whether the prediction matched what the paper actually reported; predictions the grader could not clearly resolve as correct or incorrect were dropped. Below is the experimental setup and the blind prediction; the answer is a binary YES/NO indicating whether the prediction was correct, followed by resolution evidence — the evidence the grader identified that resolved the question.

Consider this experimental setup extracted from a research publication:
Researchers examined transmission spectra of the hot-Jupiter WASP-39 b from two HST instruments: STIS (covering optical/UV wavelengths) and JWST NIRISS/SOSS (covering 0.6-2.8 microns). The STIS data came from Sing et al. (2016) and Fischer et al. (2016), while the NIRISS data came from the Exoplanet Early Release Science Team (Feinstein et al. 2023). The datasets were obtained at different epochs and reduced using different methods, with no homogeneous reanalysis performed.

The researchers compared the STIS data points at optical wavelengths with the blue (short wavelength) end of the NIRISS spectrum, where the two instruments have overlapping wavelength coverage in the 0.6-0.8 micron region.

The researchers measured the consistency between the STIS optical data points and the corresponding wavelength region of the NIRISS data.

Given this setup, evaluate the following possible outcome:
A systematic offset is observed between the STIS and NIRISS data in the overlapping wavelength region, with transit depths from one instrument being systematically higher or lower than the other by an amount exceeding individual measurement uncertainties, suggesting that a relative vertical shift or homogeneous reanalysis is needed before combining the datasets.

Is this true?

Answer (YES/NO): NO